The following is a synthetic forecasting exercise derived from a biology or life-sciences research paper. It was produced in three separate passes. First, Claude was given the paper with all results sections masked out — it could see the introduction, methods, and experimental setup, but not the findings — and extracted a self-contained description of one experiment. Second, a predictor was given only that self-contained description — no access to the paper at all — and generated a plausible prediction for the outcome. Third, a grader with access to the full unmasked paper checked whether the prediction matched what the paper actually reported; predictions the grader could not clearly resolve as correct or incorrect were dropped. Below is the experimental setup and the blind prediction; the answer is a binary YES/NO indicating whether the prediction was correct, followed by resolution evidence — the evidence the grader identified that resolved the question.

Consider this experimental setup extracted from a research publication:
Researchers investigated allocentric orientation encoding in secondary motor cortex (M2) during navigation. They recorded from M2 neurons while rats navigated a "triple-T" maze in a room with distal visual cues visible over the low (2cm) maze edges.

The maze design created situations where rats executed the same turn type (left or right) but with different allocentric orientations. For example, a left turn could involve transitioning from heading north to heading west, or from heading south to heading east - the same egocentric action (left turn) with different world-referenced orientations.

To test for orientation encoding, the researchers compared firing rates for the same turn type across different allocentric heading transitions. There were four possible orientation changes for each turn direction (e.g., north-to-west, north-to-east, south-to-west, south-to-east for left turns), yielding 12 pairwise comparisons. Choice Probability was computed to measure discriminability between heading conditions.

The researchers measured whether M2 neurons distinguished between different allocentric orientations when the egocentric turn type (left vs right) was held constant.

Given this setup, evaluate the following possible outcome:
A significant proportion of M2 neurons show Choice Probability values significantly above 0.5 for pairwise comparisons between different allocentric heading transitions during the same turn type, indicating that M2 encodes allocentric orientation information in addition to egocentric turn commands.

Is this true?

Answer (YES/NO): YES